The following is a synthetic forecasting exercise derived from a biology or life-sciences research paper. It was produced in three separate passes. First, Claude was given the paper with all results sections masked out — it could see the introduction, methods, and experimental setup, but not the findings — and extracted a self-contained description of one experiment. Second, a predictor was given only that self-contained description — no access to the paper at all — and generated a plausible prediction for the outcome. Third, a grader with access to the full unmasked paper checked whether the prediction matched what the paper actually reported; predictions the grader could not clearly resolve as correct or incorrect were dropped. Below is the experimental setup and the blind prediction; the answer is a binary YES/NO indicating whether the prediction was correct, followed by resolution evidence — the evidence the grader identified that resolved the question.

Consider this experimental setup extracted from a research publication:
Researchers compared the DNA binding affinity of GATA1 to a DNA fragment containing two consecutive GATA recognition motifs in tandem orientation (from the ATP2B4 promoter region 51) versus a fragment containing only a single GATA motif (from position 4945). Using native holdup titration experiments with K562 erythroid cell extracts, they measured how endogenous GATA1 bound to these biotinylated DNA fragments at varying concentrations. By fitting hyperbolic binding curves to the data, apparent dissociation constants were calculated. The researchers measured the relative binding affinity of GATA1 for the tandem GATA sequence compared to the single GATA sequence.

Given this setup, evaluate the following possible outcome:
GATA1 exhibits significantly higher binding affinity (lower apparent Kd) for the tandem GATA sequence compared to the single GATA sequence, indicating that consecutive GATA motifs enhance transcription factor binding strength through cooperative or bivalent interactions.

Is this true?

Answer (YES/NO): YES